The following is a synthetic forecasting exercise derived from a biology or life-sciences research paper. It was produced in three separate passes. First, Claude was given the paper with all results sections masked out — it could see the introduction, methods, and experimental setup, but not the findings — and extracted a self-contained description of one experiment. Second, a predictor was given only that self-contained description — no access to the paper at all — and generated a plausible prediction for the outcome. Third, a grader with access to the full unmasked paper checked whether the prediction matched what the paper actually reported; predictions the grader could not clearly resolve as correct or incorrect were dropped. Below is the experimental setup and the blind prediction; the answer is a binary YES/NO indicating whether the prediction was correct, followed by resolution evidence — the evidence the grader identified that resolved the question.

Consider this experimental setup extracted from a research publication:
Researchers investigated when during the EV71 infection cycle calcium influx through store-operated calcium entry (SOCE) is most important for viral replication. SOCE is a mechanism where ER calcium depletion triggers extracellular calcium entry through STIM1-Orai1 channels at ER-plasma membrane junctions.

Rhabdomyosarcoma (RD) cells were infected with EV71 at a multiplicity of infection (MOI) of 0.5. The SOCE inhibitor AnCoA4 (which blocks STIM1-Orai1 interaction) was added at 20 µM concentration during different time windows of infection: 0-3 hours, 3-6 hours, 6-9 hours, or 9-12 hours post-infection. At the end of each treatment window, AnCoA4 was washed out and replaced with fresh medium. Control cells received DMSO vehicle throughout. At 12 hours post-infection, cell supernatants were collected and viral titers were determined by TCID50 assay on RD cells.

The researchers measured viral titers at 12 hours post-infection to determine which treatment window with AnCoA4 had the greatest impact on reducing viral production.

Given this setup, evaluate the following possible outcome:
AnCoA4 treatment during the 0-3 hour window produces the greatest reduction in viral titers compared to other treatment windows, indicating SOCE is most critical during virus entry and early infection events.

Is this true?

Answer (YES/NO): NO